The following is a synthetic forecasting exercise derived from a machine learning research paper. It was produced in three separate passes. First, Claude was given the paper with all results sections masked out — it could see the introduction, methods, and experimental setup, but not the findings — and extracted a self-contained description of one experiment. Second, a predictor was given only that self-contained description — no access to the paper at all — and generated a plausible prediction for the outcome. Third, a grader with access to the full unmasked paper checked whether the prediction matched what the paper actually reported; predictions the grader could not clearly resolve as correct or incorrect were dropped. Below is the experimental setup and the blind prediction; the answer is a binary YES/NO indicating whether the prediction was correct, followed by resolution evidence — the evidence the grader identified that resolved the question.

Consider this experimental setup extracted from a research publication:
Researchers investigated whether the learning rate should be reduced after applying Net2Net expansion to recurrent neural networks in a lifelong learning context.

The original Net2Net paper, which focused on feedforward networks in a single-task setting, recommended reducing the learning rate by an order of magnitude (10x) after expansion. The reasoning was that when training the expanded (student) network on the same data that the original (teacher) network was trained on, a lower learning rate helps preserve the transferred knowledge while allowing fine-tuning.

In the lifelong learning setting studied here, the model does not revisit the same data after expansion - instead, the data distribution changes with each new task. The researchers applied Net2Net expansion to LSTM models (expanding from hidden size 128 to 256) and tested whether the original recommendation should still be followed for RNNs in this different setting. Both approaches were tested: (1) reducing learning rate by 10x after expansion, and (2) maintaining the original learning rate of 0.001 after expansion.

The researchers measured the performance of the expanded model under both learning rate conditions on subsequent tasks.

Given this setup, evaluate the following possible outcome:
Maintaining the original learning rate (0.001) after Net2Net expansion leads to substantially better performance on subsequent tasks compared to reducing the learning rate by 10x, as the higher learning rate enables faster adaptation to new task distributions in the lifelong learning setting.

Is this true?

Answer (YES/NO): NO